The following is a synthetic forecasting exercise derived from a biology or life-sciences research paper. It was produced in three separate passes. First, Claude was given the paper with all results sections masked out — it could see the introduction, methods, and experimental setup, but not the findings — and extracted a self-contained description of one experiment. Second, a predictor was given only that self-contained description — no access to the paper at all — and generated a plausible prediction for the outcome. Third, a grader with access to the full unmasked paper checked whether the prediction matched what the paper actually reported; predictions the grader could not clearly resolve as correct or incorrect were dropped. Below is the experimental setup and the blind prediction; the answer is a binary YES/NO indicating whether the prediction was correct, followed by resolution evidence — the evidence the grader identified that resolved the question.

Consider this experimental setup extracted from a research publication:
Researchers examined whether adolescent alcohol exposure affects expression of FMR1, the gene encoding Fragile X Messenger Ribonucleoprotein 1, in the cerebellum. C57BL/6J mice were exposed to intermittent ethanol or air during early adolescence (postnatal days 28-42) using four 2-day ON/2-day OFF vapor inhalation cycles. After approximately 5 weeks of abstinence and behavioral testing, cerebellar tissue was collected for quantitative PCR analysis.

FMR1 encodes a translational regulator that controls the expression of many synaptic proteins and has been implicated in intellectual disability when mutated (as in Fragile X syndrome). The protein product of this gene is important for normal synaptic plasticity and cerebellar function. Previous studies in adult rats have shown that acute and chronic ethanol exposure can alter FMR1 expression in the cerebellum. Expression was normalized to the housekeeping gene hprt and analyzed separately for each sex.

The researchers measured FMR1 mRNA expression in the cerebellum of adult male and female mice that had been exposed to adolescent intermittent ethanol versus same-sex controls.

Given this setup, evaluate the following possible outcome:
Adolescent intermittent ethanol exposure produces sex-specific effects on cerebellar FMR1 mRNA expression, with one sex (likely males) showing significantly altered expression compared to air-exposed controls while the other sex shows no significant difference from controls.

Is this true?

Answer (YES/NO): NO